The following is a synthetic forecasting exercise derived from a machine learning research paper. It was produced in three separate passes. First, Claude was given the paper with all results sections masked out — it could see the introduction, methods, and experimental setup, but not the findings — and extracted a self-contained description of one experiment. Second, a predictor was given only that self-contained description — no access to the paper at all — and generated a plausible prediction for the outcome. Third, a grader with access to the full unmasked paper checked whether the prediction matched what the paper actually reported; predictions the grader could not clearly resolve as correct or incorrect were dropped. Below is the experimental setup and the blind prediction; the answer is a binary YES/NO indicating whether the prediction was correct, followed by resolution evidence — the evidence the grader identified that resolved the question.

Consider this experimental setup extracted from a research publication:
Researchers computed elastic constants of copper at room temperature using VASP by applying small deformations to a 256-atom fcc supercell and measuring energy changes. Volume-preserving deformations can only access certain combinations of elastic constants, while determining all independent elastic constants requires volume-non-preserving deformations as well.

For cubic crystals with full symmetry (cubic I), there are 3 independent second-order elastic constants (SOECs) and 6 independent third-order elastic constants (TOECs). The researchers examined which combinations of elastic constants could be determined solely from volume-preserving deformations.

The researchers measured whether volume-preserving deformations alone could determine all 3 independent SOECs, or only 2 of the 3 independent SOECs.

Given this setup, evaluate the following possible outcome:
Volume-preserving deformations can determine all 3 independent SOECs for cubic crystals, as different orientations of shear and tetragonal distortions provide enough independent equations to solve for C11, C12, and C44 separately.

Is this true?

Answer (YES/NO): NO